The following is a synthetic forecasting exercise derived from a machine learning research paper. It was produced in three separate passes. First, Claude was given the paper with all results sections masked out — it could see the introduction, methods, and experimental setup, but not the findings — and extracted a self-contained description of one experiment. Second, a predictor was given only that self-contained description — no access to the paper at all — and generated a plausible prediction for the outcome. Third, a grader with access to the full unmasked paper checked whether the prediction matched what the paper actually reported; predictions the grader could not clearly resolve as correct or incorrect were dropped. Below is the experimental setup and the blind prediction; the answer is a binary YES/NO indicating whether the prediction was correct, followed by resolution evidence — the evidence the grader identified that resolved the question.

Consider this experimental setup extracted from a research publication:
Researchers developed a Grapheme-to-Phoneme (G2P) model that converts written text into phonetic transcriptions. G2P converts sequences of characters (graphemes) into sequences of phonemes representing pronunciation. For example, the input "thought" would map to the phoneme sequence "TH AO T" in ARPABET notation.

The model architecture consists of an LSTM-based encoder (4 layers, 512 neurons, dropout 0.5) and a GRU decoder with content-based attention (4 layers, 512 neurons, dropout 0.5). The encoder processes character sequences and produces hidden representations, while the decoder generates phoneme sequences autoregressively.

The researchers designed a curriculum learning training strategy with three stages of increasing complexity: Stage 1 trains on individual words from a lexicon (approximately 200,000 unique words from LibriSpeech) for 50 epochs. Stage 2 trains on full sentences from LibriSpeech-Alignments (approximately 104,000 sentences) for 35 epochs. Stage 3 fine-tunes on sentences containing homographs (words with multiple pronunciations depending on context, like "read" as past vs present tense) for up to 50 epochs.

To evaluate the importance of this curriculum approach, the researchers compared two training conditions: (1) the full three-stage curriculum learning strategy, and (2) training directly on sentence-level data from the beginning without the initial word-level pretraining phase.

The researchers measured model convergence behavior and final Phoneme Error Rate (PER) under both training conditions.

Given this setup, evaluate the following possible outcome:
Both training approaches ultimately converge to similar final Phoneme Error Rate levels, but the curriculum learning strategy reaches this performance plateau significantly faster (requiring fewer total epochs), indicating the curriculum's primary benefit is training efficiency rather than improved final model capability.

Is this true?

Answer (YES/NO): NO